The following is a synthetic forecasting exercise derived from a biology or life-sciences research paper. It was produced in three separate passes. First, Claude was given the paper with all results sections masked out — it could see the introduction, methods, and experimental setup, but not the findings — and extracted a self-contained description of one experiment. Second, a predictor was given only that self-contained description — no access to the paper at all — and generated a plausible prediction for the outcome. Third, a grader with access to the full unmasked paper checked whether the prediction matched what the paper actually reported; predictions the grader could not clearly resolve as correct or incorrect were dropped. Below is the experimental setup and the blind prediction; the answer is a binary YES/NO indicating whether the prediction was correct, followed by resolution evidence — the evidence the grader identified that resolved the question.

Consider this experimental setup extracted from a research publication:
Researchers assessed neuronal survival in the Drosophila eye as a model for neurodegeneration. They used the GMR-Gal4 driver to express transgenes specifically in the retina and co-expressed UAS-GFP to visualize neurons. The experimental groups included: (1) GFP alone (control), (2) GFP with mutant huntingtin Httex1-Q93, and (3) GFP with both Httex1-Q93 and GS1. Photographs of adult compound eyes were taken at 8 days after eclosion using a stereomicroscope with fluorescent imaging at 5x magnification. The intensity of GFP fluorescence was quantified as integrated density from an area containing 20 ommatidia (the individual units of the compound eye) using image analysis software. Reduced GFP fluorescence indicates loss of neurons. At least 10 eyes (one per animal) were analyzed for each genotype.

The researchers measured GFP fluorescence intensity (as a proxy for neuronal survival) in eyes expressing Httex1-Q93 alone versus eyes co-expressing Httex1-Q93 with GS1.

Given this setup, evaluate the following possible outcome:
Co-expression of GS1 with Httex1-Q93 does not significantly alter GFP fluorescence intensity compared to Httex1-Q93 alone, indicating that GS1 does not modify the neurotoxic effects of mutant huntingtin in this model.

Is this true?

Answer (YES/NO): NO